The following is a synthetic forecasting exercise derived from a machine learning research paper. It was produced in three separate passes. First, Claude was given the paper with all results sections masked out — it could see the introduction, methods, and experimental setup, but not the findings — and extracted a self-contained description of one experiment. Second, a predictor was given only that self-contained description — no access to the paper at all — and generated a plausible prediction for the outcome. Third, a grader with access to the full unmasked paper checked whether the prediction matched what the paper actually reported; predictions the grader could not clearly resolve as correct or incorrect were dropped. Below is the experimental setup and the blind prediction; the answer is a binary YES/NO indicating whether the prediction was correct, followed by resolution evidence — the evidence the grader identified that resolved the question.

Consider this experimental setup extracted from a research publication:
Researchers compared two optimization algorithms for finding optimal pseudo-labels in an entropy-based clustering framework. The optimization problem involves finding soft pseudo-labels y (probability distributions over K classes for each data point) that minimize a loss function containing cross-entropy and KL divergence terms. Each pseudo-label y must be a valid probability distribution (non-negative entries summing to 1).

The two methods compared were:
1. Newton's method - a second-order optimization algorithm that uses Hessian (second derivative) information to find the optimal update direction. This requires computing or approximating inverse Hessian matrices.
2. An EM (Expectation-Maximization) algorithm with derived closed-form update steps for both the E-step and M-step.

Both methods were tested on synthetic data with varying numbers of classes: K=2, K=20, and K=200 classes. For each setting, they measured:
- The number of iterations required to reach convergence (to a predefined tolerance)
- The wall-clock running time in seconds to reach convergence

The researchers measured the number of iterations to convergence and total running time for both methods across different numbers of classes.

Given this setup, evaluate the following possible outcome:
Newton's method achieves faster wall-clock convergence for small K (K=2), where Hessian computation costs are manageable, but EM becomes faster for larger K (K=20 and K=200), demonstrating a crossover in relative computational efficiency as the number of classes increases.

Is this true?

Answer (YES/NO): NO